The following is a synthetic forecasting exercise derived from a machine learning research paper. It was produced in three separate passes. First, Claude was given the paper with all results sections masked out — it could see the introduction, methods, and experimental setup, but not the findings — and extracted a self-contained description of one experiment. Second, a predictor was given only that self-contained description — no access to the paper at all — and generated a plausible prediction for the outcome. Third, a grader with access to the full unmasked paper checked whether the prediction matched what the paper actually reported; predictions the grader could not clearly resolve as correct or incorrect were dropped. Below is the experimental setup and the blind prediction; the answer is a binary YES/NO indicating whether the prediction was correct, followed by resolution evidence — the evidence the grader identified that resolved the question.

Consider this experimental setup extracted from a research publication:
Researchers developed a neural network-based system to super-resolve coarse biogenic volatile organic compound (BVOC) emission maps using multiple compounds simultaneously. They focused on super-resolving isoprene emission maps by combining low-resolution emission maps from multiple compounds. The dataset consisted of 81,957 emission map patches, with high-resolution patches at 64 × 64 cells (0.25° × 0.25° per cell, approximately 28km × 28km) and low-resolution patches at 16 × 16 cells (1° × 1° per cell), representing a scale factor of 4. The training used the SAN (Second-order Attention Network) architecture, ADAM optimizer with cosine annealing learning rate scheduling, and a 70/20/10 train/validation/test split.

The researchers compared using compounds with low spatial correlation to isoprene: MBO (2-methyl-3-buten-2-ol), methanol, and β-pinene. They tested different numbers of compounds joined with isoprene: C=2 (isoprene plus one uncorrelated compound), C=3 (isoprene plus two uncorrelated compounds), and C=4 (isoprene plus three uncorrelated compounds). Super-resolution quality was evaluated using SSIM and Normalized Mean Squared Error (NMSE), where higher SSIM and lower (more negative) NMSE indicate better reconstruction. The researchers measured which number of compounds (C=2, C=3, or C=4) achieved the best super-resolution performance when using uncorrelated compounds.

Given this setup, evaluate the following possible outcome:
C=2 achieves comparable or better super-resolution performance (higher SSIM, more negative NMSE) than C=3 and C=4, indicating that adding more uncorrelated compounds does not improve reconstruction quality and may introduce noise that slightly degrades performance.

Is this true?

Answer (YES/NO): NO